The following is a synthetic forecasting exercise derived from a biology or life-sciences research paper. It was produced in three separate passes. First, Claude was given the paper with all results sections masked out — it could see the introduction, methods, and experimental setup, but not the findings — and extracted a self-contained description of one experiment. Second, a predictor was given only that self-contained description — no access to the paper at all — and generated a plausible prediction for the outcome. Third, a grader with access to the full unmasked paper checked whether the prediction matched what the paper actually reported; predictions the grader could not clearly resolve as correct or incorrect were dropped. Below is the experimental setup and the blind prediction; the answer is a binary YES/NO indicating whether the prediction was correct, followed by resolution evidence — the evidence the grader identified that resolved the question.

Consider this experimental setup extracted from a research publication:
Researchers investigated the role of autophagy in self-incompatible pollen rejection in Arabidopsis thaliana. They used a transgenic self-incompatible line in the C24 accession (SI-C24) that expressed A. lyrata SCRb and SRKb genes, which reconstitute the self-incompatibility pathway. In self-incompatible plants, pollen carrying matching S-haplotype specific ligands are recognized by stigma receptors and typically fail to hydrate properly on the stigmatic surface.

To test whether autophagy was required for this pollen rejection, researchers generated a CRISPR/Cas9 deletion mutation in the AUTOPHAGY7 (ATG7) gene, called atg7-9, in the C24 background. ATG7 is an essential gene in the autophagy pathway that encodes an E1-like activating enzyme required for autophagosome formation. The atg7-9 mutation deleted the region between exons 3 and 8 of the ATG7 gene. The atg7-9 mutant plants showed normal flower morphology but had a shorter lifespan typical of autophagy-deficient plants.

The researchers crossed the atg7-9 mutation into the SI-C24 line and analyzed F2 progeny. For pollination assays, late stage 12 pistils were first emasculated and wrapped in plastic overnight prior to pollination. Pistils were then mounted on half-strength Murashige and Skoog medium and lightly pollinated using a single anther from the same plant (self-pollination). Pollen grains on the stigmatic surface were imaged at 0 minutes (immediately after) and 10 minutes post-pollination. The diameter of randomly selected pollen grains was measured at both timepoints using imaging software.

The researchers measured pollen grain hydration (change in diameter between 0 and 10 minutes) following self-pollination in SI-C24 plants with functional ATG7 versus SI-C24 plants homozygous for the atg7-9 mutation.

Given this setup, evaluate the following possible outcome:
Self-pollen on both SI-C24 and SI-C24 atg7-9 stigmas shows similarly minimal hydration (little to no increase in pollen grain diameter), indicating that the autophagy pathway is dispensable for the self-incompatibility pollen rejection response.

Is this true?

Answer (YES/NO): NO